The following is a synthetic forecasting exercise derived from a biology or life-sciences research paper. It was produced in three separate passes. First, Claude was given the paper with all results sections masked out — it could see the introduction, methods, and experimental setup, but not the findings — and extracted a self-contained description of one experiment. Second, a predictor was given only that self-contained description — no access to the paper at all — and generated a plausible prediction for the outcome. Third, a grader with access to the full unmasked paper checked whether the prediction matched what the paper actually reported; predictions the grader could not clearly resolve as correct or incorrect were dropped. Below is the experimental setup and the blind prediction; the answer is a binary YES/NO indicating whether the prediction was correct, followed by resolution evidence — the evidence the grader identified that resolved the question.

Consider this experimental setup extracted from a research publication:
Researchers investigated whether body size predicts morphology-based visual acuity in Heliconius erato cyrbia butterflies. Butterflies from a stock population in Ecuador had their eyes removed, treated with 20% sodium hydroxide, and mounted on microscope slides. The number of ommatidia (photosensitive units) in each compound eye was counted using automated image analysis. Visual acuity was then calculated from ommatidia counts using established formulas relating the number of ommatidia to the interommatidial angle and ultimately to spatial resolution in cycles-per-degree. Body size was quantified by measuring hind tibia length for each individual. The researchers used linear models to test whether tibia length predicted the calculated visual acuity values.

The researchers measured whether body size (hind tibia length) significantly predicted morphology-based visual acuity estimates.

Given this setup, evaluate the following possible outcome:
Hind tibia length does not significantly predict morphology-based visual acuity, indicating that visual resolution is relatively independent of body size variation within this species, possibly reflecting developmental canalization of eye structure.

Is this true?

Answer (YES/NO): YES